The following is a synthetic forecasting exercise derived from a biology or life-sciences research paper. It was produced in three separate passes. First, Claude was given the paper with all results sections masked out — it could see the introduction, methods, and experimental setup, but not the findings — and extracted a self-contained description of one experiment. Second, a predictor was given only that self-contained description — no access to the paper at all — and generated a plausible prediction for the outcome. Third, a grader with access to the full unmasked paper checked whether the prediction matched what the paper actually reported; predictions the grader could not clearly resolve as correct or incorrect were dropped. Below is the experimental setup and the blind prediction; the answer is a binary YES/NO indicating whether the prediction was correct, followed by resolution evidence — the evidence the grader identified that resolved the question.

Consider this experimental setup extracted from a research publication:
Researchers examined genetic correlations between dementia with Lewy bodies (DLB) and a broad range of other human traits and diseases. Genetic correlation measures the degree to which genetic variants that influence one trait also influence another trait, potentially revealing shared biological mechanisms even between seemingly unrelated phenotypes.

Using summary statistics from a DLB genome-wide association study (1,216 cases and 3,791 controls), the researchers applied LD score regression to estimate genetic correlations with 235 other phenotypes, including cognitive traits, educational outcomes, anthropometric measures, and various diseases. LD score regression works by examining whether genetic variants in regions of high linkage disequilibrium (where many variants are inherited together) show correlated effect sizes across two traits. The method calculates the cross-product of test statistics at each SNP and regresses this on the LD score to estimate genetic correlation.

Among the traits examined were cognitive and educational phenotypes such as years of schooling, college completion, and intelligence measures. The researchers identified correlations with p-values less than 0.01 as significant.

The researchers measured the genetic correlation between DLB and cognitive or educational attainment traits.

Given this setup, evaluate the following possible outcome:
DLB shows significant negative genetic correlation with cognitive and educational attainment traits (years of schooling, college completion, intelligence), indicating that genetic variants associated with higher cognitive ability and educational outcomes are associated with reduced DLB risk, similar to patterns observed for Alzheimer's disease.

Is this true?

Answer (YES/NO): NO